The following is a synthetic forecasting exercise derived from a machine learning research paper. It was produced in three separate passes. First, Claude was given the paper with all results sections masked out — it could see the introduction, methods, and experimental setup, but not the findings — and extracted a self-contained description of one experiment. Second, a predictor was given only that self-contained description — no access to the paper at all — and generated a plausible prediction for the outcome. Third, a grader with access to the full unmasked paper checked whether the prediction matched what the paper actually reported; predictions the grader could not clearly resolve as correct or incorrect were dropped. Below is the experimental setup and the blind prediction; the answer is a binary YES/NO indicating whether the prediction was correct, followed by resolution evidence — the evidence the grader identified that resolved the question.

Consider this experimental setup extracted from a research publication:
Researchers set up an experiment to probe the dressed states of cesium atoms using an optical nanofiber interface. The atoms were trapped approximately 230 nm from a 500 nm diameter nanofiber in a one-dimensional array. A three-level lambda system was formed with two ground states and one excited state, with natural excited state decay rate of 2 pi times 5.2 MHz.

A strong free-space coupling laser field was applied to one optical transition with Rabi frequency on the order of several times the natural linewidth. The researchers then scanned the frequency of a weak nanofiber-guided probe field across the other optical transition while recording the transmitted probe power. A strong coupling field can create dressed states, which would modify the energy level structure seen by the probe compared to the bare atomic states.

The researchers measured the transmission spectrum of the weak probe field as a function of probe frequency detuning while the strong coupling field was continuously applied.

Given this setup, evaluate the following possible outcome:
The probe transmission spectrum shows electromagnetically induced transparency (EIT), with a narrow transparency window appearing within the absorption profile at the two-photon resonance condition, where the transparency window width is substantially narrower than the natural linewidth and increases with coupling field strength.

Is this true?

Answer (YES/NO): NO